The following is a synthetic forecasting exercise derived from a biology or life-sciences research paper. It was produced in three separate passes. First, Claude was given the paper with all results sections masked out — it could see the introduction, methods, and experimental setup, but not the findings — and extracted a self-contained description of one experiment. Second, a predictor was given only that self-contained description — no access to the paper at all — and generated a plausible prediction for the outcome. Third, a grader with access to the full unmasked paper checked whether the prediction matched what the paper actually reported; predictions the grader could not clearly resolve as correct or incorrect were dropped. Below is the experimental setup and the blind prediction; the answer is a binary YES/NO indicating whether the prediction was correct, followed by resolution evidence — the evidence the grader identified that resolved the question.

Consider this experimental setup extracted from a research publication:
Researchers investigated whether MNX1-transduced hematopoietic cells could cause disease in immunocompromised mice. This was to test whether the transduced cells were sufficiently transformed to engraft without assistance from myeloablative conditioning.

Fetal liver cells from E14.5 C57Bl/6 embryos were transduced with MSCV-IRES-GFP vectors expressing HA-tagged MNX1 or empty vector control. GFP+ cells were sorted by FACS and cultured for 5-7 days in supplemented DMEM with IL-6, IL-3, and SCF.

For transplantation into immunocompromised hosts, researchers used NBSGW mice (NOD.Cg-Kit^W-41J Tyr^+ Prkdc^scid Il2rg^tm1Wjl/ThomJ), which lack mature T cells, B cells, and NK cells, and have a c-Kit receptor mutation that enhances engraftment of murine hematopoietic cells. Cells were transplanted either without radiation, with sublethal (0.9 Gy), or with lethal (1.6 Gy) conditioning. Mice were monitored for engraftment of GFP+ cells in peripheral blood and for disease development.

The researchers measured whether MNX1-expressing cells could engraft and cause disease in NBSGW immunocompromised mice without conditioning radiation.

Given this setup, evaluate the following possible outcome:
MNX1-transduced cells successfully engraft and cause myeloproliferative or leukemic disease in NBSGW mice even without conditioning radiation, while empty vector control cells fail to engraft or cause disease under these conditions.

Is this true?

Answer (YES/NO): YES